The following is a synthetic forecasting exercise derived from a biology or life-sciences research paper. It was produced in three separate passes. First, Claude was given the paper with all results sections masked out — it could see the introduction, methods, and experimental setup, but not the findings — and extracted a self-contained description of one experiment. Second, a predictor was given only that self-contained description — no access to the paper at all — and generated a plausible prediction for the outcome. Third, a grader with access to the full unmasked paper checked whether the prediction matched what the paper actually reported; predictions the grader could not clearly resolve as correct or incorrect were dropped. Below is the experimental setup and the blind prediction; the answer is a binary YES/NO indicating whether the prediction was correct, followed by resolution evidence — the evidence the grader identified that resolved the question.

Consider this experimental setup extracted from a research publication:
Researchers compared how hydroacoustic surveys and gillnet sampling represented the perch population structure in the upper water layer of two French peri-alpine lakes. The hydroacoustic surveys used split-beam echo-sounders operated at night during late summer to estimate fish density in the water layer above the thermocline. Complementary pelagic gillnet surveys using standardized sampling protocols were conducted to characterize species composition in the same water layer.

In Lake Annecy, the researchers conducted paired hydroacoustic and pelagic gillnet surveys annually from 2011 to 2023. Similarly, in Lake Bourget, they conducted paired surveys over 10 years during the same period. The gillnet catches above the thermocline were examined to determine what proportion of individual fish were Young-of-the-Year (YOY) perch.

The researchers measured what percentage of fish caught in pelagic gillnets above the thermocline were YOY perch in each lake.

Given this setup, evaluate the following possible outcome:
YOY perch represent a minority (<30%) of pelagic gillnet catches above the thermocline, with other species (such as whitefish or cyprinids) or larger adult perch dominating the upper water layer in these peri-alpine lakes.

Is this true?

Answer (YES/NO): NO